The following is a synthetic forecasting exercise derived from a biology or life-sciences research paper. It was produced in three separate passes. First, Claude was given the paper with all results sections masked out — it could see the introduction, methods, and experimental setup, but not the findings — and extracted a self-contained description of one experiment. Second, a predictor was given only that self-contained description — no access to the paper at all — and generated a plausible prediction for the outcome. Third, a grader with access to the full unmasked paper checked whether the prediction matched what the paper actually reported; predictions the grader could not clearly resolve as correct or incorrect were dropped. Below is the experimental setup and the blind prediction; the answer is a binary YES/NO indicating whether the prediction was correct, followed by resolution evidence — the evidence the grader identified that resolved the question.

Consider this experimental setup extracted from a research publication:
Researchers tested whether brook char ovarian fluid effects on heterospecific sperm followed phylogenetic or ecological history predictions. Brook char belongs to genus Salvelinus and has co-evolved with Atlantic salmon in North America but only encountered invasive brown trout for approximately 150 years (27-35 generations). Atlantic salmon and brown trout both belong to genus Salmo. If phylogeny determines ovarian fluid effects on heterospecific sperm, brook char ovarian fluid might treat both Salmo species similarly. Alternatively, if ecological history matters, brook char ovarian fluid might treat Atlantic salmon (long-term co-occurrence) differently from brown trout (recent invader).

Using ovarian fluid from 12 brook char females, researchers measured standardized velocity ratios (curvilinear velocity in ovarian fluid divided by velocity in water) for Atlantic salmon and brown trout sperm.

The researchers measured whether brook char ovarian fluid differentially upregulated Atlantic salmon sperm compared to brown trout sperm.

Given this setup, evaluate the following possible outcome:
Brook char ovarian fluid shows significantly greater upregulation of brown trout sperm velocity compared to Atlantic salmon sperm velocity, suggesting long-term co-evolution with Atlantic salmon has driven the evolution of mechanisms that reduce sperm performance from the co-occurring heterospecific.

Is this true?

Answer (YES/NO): NO